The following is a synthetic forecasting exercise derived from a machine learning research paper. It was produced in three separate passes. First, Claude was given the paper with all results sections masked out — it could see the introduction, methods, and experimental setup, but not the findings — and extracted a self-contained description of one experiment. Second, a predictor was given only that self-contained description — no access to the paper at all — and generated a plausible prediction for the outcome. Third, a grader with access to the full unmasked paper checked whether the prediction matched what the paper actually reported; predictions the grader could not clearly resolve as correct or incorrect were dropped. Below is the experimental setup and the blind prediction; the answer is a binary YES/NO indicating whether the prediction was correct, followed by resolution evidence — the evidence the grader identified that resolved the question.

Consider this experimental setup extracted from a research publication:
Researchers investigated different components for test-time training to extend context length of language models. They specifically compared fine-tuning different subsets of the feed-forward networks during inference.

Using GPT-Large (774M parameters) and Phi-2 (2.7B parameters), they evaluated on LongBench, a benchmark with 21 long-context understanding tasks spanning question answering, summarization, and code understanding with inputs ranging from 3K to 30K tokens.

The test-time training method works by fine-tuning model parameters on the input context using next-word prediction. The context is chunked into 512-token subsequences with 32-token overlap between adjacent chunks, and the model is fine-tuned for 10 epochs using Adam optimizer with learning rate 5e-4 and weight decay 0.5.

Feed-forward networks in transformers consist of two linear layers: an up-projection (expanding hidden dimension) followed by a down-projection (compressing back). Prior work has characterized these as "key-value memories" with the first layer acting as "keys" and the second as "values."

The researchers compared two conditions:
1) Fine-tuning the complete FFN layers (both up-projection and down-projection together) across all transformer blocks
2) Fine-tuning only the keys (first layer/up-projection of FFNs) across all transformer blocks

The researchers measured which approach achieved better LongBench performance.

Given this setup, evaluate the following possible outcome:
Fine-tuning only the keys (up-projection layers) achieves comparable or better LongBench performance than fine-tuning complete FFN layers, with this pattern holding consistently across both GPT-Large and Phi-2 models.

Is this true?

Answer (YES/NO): YES